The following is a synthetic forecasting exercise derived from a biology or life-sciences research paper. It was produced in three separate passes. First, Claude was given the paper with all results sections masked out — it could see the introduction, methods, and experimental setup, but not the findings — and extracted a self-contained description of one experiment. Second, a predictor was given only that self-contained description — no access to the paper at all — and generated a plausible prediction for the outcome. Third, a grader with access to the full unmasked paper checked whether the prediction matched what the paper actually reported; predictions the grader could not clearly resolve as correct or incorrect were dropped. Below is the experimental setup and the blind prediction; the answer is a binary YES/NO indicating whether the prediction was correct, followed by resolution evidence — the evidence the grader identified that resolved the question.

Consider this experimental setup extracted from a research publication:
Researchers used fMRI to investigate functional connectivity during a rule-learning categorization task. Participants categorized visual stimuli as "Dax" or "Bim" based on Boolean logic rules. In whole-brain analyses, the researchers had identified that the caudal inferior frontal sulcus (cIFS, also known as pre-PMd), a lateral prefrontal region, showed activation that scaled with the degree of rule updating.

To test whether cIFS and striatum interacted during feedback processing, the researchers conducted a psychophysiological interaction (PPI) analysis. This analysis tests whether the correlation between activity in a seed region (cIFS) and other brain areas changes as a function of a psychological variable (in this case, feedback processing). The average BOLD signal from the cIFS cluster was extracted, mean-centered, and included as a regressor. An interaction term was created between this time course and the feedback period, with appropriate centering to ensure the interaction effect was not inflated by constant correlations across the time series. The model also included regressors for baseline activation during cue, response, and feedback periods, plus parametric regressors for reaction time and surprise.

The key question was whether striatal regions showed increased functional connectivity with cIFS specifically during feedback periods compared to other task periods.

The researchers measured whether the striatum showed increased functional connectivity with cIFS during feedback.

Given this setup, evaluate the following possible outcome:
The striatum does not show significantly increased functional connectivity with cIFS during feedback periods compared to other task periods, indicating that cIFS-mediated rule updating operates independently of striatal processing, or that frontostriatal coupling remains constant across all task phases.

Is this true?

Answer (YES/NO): NO